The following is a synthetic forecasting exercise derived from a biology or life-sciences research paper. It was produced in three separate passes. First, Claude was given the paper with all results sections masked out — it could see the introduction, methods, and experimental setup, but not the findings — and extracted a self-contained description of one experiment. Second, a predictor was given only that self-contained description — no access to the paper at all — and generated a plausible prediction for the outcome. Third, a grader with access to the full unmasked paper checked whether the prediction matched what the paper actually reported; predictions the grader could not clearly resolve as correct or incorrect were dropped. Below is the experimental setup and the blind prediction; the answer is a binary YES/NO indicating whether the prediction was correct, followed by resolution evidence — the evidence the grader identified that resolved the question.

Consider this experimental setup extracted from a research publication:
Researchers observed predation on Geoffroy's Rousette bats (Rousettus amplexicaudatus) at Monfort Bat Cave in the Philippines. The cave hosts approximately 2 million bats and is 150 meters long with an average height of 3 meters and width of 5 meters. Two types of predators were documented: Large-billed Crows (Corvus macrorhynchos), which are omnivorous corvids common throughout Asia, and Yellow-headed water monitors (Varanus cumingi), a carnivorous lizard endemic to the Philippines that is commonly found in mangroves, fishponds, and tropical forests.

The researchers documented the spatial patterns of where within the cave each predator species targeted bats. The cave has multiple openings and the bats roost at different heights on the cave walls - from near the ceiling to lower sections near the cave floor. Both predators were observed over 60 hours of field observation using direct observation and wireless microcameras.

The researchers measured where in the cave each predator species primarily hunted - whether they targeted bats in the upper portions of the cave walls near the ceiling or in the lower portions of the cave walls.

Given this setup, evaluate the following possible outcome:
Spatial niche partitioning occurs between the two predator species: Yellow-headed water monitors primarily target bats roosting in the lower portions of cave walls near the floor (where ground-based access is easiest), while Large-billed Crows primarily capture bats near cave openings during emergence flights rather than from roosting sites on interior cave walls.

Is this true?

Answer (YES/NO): NO